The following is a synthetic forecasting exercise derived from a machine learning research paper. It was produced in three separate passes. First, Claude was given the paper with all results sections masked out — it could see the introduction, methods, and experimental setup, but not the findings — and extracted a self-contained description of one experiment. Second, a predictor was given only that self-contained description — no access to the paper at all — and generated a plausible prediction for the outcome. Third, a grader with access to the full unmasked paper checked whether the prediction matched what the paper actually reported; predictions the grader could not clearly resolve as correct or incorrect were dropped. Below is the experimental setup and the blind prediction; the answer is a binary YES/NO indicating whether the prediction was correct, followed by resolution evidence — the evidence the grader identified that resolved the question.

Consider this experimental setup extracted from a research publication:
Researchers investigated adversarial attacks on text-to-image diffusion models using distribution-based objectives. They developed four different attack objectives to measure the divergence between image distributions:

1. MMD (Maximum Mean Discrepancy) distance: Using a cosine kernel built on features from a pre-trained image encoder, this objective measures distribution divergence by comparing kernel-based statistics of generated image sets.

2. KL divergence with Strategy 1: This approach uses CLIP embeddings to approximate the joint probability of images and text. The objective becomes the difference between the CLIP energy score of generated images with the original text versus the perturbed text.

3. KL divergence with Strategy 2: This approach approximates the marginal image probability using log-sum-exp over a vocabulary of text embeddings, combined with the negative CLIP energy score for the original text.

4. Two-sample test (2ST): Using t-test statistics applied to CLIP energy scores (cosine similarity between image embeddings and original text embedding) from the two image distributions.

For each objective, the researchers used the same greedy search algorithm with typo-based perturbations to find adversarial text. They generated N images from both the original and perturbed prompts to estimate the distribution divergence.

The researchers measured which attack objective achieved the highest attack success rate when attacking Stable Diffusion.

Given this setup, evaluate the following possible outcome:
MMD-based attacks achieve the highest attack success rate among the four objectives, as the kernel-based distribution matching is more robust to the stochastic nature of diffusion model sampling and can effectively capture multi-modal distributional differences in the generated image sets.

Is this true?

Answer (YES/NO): NO